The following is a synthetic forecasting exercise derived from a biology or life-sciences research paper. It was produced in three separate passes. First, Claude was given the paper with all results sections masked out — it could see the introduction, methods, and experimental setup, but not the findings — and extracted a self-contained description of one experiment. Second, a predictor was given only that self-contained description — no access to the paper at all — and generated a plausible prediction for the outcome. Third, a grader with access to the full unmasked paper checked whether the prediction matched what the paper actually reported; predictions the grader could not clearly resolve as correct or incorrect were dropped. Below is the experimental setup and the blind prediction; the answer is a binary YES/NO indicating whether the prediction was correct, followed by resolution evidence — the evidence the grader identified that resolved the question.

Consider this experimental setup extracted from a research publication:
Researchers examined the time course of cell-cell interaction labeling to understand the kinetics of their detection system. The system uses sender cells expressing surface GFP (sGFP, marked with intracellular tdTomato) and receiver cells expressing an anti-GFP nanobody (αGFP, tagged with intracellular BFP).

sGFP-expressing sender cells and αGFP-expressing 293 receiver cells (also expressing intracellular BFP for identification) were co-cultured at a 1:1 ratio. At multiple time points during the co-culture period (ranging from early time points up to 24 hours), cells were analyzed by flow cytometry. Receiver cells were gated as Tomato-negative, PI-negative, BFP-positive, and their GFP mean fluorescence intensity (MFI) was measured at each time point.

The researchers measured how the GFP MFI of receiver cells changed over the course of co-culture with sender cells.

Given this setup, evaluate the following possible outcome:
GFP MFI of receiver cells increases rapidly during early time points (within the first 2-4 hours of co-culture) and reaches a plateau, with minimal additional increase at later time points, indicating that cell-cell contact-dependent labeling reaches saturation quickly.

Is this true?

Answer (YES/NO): NO